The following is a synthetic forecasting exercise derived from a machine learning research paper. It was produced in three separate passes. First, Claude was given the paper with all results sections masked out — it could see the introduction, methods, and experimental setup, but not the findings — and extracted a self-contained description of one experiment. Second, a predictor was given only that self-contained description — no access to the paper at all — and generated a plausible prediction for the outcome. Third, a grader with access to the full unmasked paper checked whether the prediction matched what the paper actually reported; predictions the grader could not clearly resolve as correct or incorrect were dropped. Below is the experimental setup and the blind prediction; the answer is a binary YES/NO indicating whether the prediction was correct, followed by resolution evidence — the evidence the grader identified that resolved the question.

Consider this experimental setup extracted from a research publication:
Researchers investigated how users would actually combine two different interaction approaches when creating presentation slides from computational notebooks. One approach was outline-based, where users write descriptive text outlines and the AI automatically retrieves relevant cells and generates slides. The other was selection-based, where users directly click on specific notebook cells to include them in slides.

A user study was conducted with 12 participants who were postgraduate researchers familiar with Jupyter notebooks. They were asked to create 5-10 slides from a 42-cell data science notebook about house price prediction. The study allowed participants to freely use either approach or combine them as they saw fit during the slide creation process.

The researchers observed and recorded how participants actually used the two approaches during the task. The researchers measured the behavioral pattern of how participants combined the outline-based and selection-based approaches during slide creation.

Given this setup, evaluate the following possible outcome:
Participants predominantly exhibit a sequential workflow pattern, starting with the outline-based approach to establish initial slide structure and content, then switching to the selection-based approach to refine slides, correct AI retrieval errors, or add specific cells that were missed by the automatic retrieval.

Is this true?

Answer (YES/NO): NO